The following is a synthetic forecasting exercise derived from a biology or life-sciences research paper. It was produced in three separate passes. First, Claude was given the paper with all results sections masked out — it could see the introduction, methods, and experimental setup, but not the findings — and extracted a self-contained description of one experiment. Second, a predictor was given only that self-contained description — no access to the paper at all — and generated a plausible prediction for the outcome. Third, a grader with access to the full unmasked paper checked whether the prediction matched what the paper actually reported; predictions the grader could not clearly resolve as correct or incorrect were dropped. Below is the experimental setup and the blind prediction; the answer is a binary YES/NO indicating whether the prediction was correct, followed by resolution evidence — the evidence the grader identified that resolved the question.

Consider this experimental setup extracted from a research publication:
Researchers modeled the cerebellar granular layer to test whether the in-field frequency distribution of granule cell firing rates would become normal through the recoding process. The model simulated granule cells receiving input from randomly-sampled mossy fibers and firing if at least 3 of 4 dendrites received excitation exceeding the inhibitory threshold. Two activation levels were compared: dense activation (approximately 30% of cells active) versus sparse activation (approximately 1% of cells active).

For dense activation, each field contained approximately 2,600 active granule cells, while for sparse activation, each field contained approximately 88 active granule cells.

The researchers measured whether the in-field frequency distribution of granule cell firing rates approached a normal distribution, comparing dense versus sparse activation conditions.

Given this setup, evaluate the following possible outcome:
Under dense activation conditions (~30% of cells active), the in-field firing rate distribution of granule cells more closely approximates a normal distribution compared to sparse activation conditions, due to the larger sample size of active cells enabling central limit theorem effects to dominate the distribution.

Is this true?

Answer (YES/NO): YES